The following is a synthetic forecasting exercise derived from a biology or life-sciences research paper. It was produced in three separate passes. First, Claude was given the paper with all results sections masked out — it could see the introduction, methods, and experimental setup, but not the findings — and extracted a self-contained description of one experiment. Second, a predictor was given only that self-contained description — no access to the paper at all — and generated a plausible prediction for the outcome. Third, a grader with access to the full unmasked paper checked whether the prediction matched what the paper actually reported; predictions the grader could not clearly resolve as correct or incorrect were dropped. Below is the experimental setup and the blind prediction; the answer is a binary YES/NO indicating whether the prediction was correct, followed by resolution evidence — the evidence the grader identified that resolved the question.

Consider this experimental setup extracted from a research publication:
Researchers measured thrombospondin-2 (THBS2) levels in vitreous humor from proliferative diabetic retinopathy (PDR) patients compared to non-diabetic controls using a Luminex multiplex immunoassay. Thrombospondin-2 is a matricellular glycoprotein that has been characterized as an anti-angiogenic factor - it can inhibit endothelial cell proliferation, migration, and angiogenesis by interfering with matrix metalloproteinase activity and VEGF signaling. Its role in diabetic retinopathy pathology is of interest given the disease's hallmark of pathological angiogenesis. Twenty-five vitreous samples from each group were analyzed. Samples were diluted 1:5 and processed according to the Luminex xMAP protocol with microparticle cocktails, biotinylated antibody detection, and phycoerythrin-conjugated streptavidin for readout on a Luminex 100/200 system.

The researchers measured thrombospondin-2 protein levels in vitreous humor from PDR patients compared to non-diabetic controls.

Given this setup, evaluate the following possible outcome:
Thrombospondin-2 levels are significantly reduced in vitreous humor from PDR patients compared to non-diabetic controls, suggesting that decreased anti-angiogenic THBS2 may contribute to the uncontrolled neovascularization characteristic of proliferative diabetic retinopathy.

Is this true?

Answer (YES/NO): NO